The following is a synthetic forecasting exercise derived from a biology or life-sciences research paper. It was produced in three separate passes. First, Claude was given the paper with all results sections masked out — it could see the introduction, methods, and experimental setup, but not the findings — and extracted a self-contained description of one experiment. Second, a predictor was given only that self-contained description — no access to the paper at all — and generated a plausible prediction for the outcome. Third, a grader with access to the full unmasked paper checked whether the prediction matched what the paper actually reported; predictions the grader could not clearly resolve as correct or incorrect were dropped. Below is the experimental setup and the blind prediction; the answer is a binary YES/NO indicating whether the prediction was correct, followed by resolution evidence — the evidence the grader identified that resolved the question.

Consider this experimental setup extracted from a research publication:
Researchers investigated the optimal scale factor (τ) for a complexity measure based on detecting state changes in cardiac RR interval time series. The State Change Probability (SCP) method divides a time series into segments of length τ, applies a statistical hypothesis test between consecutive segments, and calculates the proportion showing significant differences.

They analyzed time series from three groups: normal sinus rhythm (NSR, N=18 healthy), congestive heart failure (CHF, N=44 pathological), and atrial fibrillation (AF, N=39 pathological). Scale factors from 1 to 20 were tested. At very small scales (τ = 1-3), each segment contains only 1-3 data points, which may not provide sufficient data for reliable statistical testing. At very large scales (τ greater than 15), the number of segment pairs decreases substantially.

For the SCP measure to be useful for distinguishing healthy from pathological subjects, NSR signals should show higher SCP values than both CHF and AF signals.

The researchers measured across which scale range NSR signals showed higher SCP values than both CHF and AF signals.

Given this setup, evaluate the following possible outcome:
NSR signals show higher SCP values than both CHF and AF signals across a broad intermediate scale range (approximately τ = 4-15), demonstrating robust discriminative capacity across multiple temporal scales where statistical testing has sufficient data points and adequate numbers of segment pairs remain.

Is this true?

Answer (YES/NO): YES